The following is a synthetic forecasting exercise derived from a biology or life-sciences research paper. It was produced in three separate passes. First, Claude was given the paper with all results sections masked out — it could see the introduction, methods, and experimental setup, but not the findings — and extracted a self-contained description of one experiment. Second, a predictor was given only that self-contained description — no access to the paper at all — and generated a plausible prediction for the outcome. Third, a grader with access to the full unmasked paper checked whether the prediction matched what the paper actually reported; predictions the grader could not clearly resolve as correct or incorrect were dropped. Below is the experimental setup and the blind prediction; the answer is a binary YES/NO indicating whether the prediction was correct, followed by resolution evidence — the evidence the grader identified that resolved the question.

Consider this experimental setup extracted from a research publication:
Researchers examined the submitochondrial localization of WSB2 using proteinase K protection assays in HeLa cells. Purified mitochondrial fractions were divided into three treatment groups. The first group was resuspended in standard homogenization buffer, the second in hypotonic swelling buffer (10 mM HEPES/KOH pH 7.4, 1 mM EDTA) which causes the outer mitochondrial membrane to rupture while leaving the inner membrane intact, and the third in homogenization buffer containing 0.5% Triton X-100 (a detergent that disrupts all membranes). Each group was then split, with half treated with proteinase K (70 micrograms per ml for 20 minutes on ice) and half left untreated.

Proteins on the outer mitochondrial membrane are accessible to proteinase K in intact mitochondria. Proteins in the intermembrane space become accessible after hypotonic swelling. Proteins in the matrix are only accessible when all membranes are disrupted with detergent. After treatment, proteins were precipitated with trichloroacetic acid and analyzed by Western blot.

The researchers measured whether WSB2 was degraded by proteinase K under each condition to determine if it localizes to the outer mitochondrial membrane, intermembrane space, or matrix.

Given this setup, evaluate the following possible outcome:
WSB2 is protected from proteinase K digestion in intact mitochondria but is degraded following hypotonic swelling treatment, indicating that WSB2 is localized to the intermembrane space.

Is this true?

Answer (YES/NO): NO